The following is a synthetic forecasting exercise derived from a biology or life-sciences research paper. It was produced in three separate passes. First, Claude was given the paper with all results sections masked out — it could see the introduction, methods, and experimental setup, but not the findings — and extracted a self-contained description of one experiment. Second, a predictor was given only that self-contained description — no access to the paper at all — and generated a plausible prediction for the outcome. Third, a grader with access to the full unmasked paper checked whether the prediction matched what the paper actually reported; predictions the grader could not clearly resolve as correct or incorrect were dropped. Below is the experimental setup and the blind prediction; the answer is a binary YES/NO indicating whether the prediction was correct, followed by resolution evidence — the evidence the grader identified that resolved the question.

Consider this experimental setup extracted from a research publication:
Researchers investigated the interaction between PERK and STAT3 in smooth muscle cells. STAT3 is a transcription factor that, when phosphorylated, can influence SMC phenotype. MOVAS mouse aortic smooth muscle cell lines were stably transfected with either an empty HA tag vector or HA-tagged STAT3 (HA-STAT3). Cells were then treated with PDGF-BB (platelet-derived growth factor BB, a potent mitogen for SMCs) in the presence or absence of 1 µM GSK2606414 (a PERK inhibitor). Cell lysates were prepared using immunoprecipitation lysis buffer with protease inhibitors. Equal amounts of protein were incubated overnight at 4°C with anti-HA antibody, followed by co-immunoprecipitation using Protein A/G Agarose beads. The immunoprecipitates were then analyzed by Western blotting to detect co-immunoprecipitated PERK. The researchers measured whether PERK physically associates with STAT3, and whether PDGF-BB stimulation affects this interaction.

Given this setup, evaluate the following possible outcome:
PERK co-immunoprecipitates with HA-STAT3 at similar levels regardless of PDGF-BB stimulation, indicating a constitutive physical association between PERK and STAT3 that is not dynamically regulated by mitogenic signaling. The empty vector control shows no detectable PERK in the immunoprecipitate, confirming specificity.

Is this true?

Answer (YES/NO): NO